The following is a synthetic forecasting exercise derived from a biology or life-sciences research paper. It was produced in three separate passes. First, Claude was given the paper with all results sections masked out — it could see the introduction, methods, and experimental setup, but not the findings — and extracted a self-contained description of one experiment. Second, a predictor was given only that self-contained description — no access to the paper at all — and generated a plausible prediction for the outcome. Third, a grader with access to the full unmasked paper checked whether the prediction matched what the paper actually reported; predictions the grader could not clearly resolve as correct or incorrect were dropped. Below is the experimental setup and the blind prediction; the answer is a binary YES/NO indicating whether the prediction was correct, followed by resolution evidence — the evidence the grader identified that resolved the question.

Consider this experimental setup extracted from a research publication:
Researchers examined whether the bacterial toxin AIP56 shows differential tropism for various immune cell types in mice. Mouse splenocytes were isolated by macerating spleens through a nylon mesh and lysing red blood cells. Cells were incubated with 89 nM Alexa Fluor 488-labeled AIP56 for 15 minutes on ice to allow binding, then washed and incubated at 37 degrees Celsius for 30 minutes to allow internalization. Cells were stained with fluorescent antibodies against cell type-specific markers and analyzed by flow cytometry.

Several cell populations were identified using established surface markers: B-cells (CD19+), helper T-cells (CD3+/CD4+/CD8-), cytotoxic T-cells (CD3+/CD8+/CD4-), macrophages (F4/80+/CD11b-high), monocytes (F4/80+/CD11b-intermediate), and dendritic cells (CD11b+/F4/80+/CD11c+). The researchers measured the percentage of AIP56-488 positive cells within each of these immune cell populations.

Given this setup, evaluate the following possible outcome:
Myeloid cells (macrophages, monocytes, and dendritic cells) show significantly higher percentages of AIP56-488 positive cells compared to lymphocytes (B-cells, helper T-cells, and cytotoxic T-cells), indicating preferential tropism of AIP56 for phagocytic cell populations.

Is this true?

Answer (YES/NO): YES